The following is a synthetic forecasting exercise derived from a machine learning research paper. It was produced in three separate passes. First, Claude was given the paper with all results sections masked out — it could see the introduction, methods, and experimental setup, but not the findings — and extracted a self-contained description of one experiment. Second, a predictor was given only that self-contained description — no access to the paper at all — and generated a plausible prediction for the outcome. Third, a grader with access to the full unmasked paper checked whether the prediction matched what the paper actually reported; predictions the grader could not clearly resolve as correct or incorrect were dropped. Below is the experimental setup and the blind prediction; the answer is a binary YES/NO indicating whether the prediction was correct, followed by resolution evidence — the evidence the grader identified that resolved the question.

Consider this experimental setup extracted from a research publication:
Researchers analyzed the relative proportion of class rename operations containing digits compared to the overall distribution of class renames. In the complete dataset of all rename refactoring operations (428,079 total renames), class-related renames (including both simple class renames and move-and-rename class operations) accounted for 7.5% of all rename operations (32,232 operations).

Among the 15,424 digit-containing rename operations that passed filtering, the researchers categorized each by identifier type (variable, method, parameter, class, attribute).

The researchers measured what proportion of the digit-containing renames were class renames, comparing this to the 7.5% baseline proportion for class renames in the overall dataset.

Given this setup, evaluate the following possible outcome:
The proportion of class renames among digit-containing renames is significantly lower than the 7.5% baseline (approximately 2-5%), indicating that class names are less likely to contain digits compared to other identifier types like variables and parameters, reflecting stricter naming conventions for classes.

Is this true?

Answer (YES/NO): NO